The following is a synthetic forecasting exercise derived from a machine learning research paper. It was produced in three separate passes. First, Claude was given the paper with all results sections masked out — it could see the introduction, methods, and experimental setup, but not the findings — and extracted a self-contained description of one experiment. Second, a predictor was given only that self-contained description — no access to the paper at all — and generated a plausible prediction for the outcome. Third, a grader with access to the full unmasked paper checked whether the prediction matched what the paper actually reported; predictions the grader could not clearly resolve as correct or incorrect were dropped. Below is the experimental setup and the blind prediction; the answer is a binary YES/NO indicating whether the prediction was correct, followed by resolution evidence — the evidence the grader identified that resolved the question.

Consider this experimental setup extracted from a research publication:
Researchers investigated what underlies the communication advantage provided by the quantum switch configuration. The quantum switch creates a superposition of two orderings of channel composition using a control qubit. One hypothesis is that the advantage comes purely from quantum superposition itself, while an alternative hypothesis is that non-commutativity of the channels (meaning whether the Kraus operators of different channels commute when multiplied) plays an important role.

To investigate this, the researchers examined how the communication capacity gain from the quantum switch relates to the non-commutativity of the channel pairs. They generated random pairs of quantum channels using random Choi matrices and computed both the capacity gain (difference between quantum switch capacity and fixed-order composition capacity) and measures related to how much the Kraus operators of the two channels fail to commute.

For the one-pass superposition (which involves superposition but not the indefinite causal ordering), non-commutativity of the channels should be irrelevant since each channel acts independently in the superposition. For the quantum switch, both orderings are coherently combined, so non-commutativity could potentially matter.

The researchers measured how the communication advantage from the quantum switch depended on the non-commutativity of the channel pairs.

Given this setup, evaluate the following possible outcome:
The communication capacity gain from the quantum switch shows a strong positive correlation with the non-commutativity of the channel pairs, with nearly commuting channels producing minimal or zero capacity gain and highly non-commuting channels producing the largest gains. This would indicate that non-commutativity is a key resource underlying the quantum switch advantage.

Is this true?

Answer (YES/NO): NO